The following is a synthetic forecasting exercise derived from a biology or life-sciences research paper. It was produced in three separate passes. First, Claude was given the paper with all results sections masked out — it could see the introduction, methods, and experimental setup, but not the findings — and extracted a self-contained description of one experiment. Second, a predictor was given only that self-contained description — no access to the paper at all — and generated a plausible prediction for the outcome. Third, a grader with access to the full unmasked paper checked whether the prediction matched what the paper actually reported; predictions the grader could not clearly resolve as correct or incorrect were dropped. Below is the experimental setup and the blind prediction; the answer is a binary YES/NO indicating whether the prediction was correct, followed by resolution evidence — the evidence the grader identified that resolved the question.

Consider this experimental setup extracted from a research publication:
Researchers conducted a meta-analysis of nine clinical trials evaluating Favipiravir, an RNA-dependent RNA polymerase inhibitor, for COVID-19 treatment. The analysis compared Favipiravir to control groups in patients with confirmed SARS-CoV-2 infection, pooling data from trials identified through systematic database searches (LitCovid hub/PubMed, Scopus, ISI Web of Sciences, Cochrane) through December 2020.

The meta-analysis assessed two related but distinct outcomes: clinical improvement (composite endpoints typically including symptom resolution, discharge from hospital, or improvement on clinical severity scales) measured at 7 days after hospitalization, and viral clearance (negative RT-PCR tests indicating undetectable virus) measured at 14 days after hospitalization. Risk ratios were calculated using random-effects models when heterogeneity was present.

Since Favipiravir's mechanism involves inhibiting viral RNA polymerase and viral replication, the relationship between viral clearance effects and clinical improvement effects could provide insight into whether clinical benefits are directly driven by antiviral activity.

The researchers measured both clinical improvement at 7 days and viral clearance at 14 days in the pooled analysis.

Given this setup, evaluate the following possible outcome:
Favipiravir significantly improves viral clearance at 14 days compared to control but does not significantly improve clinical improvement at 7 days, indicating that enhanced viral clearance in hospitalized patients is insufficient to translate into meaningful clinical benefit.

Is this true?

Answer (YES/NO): NO